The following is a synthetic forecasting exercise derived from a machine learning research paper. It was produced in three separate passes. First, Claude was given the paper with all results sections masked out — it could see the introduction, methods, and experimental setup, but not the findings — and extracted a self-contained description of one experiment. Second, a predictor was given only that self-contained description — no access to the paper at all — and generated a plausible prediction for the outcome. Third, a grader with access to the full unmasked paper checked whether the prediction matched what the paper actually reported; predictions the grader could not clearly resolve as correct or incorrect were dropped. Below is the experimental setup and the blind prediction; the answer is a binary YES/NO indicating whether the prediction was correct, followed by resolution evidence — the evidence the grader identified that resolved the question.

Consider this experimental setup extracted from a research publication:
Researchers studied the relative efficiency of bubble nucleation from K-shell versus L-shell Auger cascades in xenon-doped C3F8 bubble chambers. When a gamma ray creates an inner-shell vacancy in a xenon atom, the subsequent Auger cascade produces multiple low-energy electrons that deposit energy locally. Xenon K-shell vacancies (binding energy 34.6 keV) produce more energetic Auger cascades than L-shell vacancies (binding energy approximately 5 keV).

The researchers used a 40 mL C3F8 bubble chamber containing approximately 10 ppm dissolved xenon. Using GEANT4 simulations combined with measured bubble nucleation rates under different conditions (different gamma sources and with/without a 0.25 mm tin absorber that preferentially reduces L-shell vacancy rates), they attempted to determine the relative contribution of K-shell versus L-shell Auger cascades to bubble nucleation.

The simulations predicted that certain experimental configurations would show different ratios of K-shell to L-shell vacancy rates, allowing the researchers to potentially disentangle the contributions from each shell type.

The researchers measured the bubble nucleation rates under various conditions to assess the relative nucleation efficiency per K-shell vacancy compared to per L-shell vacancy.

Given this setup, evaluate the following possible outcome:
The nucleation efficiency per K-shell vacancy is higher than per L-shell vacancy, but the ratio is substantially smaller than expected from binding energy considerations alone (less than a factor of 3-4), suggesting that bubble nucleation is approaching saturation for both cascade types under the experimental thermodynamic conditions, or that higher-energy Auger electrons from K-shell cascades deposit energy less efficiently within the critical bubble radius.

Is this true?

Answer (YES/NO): NO